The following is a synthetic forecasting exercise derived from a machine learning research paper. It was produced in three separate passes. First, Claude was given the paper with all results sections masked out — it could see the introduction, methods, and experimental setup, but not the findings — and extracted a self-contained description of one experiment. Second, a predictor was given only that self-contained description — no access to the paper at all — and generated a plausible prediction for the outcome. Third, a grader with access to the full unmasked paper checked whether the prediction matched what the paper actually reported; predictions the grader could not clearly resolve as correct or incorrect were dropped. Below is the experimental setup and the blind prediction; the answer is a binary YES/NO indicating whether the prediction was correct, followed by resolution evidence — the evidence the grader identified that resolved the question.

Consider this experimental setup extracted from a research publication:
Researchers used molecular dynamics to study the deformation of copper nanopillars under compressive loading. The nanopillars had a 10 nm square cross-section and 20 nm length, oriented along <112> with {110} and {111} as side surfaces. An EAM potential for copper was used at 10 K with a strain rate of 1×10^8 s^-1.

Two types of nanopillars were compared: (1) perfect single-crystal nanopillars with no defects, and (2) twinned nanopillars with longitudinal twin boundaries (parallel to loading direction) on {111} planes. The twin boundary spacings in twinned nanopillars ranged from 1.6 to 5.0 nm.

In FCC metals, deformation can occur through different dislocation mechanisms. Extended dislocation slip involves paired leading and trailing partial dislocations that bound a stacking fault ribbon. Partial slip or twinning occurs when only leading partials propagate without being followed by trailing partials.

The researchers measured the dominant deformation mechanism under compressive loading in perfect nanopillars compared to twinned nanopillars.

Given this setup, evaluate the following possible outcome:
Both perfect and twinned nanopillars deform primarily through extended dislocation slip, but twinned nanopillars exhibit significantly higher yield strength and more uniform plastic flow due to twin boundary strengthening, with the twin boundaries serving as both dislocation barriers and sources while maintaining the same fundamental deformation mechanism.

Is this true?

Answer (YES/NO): YES